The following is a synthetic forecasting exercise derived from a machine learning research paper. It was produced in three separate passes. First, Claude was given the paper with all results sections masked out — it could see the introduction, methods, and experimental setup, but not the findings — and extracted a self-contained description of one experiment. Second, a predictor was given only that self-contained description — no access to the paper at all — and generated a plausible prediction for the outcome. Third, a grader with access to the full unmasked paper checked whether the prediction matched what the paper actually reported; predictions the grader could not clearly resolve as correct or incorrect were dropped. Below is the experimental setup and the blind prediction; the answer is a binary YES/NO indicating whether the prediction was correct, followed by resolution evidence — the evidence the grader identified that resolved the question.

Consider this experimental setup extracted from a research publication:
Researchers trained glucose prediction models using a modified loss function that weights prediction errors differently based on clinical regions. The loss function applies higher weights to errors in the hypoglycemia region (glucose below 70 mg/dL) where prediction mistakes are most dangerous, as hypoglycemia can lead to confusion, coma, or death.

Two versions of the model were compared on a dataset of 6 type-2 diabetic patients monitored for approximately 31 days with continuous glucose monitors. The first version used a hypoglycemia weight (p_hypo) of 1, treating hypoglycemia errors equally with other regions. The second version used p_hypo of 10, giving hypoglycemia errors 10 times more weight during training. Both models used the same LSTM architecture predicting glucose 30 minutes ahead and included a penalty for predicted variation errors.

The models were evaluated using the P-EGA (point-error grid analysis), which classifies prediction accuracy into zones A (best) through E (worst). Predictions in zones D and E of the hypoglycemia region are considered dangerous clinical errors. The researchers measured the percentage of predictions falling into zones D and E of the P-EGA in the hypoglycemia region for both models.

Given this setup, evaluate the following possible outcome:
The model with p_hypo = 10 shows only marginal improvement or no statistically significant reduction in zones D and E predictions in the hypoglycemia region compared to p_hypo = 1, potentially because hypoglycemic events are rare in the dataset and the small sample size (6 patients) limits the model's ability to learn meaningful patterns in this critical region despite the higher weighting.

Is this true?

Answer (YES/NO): NO